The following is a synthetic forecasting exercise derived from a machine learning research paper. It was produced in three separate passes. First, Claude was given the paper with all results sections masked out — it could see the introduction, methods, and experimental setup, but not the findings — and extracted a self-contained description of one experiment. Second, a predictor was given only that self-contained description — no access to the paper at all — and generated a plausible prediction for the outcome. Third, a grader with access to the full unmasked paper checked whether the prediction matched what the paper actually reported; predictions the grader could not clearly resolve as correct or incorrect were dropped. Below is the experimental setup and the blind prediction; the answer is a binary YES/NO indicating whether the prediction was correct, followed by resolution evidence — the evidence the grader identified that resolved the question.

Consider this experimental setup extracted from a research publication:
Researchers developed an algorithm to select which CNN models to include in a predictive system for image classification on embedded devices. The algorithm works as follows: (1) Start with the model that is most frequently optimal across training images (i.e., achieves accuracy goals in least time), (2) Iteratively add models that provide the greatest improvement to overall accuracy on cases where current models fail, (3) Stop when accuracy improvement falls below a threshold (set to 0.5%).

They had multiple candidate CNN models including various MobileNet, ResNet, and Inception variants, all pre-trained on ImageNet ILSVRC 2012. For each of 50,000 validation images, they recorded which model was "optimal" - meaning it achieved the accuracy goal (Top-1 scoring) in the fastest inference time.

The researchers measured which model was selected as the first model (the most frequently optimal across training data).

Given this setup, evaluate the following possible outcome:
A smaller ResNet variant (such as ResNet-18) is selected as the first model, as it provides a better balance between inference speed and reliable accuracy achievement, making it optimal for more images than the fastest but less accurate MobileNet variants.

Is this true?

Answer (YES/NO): NO